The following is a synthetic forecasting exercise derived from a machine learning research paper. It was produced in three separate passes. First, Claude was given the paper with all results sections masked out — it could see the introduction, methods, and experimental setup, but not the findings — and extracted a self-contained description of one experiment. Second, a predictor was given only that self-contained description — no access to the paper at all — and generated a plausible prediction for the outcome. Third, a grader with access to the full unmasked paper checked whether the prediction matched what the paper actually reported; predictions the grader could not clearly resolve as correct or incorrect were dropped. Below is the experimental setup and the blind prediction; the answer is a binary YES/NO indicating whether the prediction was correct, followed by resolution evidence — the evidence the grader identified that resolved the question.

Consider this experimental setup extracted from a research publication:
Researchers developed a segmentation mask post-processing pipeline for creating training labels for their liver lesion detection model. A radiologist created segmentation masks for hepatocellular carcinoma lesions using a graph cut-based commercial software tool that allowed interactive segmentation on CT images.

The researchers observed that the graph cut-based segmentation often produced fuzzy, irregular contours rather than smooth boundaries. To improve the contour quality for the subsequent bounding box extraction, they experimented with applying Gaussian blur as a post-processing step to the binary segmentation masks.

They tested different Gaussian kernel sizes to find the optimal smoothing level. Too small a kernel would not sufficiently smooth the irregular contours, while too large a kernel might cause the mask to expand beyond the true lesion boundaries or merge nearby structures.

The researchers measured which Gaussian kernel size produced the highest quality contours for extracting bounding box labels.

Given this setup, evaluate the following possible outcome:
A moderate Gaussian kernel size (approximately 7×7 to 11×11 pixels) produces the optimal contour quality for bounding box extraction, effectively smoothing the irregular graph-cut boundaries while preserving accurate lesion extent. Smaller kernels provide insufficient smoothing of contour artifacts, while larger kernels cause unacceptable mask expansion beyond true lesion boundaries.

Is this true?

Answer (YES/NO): YES